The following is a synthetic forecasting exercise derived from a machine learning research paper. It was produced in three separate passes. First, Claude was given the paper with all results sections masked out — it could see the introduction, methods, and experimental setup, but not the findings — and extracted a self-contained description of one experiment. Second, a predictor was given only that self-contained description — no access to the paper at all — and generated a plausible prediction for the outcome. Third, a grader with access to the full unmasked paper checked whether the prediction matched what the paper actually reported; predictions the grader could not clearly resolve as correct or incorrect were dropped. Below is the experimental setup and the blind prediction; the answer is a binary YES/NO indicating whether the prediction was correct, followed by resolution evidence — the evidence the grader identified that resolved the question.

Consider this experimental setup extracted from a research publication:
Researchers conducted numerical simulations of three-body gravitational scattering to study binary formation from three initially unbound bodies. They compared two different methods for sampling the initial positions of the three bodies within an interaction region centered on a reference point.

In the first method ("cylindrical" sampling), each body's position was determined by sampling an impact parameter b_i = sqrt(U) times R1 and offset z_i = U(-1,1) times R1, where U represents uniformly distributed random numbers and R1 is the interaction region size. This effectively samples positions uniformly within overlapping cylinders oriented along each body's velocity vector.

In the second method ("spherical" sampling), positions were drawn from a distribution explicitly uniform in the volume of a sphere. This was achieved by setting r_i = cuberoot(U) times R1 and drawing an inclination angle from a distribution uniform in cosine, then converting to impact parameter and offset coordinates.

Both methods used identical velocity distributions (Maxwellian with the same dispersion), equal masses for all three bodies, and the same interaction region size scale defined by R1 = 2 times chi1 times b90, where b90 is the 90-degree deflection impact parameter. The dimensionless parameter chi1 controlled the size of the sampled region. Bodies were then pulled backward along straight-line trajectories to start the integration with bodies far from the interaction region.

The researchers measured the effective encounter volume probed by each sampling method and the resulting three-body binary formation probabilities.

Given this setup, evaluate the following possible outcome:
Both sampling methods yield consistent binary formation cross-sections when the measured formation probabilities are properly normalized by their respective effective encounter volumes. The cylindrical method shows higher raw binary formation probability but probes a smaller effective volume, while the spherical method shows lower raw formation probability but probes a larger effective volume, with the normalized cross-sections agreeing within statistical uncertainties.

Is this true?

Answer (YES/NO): NO